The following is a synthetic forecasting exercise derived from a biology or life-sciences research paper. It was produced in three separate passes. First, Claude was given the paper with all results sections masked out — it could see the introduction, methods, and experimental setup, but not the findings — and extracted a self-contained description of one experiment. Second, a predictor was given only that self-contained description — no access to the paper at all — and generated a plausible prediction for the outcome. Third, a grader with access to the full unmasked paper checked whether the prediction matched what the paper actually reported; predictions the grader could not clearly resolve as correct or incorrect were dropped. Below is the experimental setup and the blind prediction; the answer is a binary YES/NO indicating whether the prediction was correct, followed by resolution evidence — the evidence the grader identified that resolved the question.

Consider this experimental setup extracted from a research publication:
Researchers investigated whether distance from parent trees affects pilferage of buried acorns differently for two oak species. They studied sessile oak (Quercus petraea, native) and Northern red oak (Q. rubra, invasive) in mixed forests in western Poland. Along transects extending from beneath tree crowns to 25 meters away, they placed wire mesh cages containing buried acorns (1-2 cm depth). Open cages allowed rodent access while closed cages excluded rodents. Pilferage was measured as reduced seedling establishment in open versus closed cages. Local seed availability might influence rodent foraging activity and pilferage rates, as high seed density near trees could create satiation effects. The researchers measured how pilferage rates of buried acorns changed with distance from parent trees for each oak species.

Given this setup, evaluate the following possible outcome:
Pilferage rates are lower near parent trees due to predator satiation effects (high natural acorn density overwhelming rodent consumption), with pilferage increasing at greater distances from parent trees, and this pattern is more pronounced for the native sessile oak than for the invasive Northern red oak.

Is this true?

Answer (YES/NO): NO